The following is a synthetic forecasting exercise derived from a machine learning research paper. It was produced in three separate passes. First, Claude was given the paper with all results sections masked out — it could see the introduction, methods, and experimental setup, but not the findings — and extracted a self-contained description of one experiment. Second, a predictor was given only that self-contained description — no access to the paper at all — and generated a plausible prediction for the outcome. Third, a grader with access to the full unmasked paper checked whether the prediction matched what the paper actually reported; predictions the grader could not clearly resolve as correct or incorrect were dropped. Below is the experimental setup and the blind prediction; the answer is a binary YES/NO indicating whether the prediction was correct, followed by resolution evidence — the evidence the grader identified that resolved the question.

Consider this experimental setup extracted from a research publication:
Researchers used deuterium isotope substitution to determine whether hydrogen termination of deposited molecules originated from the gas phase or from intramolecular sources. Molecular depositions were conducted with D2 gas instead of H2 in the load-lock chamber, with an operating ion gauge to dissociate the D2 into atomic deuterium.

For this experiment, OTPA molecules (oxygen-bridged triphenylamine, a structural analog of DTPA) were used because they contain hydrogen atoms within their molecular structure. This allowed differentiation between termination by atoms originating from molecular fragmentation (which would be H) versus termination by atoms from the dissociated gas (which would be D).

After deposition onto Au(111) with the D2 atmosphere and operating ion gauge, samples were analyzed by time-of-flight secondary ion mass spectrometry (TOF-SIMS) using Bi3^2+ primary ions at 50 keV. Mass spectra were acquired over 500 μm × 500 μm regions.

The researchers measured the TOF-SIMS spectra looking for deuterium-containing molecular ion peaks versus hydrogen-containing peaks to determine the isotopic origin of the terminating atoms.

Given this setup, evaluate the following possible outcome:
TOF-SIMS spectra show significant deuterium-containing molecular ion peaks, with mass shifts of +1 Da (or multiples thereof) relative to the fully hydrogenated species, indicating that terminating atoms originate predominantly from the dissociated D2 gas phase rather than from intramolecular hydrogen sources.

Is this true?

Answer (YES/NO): YES